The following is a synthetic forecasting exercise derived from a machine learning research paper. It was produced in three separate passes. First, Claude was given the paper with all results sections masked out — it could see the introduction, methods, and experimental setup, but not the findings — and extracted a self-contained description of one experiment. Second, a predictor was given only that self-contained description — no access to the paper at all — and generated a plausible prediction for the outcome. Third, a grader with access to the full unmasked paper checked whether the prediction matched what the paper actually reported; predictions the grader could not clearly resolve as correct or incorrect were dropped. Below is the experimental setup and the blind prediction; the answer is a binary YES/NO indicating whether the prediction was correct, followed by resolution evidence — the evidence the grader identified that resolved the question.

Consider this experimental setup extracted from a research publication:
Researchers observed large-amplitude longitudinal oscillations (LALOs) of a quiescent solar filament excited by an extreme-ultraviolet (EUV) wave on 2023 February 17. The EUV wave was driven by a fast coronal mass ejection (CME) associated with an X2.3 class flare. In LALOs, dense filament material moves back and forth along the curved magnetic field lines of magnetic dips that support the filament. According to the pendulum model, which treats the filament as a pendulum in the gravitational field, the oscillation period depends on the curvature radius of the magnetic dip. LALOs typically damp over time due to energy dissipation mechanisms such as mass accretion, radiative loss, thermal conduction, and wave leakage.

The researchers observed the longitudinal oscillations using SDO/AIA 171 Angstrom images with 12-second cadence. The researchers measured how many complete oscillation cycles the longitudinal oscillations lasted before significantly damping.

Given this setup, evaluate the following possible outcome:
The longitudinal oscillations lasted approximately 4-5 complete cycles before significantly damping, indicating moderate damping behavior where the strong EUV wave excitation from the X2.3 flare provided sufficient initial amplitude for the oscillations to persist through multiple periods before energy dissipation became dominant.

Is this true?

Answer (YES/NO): NO